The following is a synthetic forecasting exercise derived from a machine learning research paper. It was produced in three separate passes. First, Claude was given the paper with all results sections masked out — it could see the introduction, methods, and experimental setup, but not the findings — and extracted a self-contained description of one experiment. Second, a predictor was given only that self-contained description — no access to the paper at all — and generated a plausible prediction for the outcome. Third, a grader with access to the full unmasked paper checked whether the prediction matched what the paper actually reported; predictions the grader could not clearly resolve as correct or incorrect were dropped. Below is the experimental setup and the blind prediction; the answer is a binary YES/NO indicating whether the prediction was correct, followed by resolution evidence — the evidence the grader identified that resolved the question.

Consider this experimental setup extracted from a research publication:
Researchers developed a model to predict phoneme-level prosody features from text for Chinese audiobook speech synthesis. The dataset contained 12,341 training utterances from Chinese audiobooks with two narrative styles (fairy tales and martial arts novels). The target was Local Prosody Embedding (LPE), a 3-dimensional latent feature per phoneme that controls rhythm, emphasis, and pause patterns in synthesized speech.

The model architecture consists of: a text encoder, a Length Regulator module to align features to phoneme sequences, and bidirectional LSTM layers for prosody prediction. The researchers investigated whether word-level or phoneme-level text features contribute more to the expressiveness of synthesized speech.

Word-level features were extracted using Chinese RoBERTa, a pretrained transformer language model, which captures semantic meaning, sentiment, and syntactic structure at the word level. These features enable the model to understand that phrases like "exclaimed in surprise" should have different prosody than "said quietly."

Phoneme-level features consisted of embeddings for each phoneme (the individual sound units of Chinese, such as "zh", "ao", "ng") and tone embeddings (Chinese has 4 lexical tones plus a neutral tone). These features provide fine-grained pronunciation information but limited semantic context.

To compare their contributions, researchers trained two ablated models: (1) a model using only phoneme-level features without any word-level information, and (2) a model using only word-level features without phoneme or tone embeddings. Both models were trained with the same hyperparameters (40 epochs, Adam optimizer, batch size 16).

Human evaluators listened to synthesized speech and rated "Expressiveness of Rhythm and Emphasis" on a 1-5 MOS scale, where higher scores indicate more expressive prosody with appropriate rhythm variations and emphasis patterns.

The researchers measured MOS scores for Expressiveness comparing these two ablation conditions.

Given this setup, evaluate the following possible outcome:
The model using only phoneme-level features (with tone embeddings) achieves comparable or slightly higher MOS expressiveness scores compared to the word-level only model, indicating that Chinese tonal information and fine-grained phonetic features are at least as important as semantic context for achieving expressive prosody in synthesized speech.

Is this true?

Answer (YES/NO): NO